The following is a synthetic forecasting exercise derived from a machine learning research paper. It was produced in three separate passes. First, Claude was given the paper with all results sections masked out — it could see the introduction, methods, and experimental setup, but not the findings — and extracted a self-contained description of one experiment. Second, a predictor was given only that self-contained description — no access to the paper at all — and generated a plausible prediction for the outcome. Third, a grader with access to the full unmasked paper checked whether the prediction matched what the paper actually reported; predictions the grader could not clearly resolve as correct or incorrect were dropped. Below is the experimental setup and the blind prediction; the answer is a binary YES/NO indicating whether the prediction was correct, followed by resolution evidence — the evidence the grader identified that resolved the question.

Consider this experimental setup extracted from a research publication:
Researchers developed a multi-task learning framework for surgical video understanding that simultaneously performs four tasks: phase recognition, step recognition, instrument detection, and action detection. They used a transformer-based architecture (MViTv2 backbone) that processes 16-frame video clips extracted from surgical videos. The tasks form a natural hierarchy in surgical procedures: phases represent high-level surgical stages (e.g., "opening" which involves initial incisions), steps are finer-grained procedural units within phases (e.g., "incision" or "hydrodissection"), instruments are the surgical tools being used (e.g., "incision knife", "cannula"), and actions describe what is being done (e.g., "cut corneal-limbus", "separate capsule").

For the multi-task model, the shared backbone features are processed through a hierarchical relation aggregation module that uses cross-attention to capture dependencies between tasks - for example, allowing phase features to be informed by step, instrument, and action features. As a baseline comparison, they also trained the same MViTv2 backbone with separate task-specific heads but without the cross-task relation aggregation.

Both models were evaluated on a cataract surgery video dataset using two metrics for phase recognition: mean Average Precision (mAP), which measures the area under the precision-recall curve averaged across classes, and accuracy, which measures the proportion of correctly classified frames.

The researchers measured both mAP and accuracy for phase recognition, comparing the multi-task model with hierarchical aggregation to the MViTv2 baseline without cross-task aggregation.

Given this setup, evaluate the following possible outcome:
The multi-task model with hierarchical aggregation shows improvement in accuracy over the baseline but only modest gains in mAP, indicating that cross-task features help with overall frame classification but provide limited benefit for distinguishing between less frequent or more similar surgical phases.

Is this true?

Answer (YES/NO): NO